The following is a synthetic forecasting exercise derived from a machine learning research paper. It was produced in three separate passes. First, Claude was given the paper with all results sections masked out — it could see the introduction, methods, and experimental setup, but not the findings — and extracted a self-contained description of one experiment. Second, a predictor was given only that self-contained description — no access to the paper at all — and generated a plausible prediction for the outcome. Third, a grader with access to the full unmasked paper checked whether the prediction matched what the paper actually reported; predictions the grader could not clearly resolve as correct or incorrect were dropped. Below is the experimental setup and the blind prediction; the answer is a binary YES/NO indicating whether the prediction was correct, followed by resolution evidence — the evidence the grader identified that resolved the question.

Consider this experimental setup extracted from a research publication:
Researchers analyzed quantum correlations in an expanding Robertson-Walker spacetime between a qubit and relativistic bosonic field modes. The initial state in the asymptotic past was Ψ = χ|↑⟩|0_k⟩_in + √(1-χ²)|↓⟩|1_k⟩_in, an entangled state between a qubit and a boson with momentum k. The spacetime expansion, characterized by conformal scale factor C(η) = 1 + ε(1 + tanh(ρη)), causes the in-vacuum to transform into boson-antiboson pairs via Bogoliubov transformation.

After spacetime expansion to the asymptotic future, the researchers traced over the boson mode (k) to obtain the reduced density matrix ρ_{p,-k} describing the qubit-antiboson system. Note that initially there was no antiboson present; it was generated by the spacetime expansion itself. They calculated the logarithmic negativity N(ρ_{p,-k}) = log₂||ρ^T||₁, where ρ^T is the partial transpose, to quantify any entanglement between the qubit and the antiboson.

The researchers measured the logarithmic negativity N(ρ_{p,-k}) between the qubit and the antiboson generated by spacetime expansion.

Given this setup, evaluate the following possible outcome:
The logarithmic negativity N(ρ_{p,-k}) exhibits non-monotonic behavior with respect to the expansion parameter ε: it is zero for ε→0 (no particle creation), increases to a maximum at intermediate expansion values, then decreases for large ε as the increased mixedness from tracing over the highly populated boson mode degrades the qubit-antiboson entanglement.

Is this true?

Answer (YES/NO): NO